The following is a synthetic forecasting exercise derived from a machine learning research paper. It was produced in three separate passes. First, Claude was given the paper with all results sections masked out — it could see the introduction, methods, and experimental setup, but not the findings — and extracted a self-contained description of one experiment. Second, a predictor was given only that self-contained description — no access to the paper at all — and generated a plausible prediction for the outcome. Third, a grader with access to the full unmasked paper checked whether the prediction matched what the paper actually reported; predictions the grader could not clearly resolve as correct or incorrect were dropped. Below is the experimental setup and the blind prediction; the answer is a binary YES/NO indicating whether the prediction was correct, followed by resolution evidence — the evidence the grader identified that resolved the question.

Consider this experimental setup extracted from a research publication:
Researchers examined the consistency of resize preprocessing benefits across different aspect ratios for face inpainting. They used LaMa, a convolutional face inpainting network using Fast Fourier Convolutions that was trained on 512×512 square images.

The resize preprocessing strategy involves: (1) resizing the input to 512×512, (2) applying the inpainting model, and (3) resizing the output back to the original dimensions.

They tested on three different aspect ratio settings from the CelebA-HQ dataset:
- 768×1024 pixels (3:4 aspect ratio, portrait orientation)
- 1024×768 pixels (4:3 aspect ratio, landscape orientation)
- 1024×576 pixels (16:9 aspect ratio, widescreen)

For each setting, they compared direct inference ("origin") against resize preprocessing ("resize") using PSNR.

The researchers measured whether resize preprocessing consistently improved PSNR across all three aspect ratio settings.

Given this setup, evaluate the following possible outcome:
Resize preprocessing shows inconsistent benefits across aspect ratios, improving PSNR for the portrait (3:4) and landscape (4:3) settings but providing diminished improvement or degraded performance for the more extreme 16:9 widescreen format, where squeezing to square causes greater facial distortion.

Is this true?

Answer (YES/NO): NO